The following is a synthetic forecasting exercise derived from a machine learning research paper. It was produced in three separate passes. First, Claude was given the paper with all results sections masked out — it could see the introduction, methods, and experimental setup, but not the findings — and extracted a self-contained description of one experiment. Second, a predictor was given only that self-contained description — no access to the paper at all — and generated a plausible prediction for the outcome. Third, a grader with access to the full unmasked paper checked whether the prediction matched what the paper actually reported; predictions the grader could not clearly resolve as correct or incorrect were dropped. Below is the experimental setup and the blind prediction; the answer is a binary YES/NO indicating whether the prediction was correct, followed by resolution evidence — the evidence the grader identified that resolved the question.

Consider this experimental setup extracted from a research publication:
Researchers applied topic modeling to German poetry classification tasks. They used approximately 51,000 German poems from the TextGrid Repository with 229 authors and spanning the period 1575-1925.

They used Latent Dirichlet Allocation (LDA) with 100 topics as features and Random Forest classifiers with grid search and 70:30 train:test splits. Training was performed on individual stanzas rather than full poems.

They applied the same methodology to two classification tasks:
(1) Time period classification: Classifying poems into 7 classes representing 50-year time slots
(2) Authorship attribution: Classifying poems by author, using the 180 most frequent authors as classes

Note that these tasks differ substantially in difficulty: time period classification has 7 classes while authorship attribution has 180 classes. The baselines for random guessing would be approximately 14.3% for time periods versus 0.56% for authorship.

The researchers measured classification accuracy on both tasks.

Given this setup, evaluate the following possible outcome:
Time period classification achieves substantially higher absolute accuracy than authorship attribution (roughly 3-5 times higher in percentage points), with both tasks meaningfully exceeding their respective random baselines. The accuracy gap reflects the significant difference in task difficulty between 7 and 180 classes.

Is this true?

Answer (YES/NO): NO